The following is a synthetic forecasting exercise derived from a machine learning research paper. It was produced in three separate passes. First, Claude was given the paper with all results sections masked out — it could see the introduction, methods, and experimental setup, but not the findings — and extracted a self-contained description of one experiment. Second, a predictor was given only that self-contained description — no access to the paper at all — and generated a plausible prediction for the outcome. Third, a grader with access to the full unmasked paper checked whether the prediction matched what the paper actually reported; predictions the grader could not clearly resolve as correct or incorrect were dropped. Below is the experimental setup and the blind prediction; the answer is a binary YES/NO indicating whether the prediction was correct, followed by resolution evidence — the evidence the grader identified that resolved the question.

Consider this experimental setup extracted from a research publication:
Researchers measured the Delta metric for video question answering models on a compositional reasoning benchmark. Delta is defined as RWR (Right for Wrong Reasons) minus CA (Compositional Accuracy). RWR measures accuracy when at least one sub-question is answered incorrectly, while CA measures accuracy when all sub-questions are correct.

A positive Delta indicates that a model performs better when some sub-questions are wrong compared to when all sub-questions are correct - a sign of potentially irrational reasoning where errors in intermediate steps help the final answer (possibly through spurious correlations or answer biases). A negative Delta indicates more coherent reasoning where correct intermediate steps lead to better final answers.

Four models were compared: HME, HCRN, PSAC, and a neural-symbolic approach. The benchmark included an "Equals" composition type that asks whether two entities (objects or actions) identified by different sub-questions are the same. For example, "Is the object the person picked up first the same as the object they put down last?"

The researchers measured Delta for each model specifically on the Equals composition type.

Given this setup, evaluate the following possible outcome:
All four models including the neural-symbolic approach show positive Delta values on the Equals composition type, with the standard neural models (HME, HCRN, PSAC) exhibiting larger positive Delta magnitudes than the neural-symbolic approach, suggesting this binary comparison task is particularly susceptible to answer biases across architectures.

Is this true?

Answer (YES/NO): NO